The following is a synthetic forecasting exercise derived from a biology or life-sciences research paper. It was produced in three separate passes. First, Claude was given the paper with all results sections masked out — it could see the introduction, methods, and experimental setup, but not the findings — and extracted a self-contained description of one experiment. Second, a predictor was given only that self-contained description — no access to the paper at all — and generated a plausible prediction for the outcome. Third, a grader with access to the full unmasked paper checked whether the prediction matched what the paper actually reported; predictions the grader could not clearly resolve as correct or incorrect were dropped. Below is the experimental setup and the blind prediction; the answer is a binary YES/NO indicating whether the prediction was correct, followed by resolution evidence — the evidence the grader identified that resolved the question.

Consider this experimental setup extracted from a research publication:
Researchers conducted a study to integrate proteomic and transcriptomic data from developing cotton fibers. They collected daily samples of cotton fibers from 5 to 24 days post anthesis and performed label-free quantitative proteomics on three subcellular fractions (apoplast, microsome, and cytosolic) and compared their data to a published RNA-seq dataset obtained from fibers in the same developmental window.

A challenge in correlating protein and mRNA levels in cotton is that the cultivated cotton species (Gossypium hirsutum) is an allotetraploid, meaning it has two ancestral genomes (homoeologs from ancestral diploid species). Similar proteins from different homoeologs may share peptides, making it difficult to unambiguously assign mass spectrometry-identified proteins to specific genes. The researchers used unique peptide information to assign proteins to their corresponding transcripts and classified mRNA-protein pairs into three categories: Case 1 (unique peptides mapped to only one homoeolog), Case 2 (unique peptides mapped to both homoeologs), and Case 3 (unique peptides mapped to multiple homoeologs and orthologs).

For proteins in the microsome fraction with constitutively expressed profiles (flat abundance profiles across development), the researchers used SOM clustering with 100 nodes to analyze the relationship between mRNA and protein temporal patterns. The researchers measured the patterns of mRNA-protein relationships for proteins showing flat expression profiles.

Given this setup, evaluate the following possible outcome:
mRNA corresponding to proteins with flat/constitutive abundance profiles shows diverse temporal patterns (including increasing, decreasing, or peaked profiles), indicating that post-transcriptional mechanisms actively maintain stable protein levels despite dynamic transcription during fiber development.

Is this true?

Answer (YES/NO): YES